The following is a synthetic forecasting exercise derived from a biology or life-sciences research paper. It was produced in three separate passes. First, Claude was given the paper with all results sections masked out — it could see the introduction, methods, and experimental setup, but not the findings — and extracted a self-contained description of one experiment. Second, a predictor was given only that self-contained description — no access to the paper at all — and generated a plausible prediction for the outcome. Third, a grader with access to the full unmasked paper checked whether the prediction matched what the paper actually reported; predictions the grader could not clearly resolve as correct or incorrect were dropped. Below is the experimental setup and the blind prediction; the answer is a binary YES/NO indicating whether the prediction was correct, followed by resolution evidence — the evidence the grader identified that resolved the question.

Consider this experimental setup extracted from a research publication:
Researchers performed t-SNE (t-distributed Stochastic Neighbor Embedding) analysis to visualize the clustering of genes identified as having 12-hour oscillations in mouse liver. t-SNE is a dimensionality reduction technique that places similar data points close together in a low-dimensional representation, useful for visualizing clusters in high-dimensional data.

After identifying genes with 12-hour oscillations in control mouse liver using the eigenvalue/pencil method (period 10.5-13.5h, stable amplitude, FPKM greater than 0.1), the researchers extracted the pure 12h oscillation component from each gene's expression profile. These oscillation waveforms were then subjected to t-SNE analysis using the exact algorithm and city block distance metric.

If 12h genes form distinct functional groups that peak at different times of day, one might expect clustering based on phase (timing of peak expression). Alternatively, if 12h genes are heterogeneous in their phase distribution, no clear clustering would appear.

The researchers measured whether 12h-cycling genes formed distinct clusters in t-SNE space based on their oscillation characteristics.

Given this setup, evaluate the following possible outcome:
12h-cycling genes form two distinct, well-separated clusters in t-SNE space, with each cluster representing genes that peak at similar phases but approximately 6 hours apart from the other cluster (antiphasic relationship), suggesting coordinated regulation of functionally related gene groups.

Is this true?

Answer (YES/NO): NO